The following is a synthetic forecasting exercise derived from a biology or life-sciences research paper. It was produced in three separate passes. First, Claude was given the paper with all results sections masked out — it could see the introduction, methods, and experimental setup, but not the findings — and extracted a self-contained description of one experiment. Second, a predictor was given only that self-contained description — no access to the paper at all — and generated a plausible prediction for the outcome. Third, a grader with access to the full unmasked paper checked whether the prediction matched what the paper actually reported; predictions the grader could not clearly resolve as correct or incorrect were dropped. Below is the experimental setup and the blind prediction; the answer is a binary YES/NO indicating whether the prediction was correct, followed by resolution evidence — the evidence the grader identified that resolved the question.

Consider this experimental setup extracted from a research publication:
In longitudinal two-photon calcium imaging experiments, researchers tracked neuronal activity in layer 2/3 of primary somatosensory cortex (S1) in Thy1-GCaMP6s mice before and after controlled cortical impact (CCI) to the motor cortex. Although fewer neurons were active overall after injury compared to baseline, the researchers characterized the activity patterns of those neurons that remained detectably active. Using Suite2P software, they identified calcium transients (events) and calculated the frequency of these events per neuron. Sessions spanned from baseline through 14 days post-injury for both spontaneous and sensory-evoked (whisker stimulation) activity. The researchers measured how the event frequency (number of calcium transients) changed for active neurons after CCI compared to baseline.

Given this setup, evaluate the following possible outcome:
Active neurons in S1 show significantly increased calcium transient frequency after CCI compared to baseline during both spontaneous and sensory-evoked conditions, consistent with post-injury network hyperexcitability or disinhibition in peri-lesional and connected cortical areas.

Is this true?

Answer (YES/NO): YES